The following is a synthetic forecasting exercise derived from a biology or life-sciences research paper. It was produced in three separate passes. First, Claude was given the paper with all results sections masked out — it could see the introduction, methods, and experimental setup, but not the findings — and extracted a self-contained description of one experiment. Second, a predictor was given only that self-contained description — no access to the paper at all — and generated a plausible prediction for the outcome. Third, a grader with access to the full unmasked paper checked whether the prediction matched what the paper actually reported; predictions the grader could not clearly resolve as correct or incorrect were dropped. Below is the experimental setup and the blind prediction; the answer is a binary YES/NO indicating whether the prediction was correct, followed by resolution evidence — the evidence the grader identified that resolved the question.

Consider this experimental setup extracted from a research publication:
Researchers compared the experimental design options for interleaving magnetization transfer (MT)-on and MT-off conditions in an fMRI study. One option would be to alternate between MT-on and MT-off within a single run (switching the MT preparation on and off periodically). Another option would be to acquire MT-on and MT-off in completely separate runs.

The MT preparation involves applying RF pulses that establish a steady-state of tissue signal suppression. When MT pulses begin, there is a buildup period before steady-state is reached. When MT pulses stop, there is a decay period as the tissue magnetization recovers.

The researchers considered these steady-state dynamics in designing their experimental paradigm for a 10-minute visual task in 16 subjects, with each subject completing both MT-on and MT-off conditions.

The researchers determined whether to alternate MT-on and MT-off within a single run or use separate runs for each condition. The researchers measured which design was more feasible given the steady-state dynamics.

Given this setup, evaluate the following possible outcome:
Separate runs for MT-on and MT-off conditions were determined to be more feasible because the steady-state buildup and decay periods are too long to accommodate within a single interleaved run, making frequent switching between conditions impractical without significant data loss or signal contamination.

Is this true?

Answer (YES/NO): YES